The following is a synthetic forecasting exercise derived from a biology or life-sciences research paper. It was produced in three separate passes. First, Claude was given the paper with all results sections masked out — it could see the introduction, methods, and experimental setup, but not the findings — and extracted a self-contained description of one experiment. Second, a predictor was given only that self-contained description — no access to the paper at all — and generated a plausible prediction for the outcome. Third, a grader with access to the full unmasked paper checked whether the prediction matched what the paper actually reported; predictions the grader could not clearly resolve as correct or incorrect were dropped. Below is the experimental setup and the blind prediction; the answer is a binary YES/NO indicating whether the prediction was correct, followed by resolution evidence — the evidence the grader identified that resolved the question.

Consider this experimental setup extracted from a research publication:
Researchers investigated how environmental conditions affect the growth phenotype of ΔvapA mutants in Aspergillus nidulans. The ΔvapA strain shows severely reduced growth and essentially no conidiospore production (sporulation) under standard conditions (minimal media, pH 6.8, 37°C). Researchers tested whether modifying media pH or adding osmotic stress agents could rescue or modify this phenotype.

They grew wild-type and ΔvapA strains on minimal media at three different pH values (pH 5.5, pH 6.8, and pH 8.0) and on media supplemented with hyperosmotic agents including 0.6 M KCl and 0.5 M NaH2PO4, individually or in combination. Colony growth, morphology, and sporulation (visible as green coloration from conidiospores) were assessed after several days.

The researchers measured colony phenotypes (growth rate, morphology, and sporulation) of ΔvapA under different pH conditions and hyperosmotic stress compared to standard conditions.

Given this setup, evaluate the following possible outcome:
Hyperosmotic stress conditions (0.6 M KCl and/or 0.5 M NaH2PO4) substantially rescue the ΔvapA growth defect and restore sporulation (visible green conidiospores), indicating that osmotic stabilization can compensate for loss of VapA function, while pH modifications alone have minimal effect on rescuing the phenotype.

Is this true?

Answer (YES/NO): NO